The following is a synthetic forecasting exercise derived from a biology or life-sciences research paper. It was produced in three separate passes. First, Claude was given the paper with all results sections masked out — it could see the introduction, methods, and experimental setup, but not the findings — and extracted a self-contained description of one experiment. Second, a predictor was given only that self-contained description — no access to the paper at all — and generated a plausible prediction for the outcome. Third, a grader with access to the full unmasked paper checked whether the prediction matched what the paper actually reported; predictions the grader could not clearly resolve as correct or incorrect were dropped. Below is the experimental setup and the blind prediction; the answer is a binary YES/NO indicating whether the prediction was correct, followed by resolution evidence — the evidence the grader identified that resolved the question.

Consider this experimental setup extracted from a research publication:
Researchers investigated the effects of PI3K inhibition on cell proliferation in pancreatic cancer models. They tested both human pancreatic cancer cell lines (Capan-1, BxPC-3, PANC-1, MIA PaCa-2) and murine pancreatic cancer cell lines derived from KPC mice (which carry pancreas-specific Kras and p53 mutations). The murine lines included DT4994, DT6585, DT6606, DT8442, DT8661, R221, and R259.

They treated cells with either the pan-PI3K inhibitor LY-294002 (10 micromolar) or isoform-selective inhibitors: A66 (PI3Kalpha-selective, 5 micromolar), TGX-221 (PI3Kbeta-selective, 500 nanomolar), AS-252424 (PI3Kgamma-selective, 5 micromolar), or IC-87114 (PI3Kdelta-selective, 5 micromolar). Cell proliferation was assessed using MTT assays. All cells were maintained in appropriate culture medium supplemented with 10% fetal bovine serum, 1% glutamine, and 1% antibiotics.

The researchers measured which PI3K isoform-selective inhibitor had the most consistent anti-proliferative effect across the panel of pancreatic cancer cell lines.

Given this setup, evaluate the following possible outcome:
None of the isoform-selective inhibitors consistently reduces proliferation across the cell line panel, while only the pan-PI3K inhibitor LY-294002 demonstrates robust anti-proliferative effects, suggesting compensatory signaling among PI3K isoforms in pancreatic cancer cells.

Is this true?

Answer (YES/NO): NO